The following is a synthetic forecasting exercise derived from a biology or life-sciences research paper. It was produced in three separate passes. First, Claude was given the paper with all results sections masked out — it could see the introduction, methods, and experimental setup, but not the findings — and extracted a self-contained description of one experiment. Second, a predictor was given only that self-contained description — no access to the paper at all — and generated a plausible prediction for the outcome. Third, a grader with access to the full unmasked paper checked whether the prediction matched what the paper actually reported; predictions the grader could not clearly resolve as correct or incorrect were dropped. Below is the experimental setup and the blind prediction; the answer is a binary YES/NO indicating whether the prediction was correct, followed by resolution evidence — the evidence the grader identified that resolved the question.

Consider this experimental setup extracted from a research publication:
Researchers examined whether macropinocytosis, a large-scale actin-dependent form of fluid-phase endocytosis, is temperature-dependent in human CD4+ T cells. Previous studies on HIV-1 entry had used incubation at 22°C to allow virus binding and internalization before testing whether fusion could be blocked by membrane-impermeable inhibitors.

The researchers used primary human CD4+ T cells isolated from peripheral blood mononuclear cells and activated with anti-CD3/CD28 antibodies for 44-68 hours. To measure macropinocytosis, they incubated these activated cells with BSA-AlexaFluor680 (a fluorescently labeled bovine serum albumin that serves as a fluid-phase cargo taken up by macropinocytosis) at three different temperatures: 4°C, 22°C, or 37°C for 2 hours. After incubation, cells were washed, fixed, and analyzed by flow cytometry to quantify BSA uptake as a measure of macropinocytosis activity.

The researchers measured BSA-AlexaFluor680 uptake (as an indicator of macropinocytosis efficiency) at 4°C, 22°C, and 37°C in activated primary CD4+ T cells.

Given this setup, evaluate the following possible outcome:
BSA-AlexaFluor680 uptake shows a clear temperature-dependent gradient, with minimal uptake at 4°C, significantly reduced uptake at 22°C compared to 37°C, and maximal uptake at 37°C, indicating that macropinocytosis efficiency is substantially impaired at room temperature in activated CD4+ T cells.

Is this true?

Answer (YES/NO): NO